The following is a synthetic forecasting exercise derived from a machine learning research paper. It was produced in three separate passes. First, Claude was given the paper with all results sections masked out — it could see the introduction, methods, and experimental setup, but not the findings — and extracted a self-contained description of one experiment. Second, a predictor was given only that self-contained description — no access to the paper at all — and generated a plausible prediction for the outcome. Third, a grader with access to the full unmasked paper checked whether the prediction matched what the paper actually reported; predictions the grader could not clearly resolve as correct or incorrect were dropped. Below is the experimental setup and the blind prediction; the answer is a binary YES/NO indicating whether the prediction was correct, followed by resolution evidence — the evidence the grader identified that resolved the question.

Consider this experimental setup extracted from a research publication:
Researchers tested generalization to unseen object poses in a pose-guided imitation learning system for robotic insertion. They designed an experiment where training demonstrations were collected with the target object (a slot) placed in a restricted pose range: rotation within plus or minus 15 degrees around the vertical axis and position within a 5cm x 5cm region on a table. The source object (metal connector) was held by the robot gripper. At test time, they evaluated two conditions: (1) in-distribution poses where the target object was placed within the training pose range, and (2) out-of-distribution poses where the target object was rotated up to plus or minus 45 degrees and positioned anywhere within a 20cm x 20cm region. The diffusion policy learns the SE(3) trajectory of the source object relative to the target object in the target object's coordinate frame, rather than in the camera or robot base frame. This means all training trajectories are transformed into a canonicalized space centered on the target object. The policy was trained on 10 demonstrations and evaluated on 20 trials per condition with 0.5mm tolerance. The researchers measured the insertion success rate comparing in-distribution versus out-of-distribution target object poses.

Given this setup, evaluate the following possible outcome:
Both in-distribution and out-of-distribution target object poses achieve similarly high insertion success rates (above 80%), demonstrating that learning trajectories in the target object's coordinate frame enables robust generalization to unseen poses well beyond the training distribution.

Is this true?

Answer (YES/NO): NO